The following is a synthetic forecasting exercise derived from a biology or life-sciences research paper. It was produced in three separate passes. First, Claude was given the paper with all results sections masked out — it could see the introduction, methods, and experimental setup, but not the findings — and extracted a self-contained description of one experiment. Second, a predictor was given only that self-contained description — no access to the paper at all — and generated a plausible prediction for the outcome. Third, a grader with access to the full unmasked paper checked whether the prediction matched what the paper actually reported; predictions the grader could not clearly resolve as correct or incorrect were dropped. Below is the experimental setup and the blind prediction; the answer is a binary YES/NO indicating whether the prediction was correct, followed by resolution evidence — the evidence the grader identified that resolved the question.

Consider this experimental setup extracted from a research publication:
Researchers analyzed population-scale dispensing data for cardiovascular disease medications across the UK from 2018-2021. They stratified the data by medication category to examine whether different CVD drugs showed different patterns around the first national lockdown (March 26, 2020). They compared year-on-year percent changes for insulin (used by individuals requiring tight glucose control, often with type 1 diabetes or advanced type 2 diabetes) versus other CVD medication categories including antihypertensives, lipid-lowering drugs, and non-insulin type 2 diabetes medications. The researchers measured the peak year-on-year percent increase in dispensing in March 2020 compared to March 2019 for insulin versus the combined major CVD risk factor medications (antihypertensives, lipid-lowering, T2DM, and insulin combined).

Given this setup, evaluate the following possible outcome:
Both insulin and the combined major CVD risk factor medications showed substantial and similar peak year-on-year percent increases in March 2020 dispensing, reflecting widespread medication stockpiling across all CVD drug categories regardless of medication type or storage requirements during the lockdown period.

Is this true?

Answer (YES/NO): NO